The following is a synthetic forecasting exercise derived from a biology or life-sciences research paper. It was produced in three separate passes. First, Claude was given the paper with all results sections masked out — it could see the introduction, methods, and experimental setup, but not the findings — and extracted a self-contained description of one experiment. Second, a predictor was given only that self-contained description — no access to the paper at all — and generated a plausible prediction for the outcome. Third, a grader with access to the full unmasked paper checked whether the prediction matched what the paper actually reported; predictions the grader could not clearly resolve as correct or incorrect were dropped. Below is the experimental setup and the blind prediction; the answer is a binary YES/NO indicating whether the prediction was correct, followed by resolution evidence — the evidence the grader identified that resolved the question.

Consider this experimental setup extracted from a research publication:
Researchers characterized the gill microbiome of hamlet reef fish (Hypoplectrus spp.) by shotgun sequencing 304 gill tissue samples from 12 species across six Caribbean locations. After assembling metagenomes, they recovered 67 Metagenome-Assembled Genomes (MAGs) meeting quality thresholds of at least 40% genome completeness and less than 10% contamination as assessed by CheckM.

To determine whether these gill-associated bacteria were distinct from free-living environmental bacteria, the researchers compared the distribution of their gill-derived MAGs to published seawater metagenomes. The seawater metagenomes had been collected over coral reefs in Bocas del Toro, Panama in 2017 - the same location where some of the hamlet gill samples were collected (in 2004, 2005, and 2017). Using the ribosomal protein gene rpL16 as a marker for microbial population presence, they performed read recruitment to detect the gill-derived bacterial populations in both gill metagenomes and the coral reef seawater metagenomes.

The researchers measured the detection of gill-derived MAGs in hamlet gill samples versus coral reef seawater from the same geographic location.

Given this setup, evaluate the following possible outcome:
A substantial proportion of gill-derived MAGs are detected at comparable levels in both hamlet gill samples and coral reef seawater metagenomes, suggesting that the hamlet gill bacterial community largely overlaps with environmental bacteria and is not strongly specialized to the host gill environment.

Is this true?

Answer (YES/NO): NO